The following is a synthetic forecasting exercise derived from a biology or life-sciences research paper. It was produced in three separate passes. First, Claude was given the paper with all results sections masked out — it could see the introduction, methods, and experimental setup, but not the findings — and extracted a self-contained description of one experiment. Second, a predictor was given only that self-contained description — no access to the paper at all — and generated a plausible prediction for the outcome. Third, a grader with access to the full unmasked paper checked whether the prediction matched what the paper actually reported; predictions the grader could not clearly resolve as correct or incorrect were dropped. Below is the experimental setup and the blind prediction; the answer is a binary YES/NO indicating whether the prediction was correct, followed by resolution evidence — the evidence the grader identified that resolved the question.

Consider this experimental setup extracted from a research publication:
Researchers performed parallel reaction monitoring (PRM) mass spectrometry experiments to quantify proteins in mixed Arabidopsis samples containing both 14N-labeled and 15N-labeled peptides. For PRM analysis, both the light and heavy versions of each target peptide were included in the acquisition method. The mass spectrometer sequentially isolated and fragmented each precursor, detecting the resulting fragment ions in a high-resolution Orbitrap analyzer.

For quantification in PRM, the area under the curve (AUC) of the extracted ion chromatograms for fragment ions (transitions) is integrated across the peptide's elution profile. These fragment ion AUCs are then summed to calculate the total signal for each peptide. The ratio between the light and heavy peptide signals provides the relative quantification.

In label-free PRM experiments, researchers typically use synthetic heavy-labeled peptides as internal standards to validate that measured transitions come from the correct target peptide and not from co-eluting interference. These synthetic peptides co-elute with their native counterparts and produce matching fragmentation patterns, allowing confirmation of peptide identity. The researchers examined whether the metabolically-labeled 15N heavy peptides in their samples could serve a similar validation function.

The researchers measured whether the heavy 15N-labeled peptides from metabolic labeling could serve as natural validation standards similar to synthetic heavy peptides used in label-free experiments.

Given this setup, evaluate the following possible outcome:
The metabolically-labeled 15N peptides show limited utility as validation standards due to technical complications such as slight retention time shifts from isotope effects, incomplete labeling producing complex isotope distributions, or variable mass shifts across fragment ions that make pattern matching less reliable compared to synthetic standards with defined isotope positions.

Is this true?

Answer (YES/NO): NO